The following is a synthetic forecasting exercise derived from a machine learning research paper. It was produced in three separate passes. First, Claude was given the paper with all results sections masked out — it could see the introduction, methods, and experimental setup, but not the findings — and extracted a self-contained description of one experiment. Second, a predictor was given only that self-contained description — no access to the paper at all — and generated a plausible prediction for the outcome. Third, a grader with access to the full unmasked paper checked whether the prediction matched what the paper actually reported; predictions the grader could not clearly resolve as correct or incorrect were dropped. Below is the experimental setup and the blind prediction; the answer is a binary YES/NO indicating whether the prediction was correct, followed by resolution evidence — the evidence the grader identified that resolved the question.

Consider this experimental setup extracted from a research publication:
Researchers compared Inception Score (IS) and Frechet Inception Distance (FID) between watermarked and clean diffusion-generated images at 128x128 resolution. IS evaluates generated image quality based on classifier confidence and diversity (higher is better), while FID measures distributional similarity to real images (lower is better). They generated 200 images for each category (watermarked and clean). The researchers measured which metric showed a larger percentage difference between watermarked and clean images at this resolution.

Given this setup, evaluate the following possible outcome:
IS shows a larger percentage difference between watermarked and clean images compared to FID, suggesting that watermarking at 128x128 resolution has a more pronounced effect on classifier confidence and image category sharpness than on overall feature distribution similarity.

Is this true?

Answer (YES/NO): YES